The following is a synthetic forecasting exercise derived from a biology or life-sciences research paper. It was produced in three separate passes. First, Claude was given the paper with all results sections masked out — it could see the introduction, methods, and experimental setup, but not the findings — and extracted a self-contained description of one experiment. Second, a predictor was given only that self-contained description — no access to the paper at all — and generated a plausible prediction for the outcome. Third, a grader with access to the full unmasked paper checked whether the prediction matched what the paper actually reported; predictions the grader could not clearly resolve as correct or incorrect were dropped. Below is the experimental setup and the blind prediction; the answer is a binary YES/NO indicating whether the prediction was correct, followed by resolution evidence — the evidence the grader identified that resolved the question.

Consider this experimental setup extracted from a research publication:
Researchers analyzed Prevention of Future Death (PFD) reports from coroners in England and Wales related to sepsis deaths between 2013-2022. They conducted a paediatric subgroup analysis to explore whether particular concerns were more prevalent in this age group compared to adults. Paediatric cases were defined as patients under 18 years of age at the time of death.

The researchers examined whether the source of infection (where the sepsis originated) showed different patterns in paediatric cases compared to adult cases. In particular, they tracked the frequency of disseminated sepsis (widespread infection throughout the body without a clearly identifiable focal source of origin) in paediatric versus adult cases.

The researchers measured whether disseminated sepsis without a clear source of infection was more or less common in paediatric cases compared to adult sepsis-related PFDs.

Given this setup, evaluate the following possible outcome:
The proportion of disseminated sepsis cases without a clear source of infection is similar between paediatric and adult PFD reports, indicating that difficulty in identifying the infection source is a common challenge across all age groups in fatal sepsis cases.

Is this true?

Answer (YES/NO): NO